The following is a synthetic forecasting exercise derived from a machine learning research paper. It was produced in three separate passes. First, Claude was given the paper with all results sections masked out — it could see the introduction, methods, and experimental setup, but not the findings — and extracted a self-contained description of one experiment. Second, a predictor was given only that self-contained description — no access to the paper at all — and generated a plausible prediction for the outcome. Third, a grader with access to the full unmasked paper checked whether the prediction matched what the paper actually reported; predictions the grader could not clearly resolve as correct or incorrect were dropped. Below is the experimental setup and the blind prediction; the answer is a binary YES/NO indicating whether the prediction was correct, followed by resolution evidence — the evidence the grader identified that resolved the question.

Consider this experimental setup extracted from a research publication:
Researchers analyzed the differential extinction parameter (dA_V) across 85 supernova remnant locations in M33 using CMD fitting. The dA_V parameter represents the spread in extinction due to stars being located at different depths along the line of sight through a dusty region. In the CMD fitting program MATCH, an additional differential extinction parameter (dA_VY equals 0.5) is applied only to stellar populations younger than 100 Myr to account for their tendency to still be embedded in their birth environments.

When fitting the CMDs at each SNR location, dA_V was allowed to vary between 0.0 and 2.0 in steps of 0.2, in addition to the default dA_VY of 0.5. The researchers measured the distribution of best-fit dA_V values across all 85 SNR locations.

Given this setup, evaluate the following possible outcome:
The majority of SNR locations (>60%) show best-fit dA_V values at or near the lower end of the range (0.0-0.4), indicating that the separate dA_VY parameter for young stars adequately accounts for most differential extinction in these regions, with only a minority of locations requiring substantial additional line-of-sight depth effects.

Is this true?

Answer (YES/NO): YES